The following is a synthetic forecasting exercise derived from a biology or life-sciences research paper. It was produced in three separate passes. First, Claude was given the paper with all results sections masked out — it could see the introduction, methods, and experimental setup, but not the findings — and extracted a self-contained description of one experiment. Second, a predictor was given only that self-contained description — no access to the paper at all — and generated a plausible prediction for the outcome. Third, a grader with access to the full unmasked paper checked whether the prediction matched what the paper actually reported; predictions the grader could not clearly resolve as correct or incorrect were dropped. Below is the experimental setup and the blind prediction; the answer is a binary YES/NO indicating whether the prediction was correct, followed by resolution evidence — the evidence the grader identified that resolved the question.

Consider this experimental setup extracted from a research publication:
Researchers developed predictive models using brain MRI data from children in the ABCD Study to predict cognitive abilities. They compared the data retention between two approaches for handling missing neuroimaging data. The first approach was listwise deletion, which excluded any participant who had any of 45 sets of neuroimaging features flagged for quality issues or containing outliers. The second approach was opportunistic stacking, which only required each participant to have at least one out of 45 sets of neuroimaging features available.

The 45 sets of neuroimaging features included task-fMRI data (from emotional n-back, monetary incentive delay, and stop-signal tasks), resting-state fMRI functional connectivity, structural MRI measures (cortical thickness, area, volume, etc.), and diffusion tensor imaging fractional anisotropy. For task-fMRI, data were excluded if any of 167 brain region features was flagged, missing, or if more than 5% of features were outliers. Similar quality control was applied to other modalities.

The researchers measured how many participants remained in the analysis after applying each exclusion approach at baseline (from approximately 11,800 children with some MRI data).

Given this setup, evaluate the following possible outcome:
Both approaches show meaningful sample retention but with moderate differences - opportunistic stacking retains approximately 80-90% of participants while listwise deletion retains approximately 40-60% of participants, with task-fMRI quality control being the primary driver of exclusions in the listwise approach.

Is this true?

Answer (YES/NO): NO